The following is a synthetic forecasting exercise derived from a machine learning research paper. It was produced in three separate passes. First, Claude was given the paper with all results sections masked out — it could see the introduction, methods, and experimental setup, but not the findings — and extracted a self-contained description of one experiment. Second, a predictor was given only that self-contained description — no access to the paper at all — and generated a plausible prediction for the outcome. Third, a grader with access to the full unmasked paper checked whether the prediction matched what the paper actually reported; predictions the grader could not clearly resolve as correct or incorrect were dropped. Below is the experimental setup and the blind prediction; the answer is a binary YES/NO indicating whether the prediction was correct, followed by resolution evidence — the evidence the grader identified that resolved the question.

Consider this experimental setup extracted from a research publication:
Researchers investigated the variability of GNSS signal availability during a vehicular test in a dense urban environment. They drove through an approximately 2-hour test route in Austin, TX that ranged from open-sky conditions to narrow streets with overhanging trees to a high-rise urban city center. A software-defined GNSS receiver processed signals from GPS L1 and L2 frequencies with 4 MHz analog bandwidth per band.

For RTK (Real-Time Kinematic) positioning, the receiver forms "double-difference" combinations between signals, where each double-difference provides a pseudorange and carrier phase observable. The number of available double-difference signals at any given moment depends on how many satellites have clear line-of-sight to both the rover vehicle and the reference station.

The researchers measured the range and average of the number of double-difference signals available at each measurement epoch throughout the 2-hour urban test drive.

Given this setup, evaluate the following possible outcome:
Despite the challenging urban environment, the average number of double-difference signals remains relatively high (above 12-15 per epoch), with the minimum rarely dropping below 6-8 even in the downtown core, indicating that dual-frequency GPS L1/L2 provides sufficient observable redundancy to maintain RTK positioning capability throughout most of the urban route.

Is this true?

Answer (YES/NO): NO